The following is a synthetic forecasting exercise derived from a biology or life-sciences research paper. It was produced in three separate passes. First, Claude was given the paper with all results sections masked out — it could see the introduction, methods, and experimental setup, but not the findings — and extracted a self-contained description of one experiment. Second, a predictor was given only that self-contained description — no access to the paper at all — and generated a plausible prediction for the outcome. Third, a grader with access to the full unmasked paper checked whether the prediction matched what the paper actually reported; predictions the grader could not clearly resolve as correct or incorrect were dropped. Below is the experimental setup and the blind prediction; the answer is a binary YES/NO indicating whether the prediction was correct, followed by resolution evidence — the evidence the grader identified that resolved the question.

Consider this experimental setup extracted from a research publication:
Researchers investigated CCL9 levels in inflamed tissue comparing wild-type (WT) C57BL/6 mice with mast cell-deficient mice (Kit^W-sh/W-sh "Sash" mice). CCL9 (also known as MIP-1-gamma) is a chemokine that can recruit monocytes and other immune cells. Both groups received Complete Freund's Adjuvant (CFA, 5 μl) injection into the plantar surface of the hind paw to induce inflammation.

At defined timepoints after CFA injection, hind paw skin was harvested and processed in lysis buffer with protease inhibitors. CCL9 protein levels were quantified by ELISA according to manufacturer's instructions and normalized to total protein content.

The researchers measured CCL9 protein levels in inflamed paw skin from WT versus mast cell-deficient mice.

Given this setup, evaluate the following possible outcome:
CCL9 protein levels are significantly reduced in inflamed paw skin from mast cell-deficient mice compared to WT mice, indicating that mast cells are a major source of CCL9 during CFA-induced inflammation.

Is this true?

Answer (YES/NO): NO